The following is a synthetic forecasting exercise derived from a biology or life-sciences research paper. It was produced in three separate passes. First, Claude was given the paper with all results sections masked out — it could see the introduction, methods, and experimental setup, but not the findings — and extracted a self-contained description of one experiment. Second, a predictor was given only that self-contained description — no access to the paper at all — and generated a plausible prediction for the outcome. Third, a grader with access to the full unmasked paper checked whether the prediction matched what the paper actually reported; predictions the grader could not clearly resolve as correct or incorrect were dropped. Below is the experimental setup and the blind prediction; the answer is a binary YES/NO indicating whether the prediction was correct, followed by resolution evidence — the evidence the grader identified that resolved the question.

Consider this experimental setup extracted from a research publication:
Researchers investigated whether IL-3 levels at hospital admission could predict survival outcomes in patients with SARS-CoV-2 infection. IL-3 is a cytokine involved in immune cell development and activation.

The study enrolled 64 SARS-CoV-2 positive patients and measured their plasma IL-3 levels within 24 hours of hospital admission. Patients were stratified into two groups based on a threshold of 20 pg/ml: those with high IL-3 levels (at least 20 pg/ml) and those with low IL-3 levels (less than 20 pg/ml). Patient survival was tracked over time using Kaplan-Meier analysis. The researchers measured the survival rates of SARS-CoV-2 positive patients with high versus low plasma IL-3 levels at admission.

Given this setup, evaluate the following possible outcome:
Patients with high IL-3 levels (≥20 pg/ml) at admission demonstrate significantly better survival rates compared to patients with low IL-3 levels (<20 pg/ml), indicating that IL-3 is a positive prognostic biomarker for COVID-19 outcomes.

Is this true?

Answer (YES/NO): YES